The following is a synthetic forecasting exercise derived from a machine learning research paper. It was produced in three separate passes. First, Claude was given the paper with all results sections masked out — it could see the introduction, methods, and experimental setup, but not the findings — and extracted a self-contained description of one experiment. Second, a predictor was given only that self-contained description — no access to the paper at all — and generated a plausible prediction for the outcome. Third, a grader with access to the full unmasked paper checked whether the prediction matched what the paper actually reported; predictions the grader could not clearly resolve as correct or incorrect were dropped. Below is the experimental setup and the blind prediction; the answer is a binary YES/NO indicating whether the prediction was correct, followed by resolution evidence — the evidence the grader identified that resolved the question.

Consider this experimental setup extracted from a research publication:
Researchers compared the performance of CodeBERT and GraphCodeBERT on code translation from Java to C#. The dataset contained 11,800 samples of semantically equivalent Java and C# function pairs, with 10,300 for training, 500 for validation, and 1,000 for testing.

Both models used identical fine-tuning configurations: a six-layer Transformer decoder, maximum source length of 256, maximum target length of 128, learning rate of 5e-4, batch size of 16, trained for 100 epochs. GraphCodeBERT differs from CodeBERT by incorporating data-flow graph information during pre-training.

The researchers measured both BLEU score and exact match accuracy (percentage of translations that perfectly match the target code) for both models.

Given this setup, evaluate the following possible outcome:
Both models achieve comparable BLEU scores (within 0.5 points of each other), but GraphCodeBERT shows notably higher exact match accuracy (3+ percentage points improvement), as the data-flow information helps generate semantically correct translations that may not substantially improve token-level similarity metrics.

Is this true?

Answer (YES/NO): NO